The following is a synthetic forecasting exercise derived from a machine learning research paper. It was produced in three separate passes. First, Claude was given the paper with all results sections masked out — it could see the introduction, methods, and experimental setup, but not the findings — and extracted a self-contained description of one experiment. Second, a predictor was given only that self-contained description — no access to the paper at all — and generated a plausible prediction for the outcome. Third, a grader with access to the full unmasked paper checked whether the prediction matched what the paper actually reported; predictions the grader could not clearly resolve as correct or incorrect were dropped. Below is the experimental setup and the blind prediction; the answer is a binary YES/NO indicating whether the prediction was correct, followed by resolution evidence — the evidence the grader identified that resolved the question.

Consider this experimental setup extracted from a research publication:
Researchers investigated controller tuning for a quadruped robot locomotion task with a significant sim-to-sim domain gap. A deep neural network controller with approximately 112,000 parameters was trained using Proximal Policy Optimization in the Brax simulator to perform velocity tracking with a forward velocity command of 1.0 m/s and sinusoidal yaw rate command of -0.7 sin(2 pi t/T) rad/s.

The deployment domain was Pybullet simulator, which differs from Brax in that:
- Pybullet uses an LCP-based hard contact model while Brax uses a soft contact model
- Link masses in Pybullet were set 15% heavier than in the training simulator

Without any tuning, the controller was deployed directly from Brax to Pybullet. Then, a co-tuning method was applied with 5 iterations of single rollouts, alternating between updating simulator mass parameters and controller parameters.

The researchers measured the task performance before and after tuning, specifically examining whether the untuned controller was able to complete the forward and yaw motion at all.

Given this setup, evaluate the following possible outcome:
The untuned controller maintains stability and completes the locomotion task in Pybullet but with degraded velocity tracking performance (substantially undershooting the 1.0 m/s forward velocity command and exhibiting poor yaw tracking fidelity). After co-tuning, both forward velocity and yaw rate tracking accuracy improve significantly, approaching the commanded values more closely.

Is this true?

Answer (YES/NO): NO